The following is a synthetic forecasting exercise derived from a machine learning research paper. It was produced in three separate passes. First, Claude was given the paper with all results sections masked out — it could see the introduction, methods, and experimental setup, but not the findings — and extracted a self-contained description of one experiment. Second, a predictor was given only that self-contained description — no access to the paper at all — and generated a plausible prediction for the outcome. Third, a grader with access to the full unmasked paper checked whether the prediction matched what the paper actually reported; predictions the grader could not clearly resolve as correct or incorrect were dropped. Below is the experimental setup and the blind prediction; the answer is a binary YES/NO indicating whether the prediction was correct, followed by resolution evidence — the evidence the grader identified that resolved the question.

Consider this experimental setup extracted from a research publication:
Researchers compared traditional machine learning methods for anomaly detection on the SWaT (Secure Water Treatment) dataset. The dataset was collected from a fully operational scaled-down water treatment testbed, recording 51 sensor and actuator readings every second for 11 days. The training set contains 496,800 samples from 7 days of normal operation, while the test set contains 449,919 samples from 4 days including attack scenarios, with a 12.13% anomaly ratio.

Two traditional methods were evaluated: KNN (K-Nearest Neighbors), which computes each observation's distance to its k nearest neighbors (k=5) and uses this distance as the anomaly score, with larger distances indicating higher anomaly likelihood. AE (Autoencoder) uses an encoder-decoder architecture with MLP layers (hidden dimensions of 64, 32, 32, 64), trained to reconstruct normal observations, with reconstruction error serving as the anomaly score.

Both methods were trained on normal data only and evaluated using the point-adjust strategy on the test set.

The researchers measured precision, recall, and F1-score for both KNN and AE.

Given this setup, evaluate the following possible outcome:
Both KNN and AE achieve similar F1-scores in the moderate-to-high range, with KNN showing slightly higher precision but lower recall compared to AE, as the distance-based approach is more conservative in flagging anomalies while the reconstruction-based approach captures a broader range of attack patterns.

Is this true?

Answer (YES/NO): NO